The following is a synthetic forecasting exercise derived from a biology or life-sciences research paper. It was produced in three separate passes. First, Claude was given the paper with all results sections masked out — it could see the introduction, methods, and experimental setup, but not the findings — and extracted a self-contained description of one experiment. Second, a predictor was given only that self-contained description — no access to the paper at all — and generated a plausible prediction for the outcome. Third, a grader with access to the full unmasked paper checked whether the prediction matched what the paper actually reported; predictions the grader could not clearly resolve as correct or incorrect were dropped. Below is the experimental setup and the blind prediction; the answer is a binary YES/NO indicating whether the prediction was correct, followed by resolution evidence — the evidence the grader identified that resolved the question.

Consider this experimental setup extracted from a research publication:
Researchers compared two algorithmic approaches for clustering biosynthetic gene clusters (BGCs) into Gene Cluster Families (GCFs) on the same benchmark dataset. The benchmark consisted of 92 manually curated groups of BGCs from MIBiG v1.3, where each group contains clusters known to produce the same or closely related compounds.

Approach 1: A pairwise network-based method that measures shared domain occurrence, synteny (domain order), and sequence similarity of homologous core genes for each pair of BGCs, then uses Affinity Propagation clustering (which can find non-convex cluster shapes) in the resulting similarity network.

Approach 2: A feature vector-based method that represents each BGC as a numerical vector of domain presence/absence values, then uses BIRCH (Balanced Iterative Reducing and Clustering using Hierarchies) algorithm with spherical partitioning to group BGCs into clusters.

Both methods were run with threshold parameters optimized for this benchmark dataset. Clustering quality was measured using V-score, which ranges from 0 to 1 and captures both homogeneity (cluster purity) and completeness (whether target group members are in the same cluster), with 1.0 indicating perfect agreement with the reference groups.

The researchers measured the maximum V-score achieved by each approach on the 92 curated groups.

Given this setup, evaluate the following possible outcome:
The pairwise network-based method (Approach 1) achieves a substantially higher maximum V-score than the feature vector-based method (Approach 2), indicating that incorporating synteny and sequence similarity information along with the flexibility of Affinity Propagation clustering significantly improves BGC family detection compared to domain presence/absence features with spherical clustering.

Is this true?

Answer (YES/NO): YES